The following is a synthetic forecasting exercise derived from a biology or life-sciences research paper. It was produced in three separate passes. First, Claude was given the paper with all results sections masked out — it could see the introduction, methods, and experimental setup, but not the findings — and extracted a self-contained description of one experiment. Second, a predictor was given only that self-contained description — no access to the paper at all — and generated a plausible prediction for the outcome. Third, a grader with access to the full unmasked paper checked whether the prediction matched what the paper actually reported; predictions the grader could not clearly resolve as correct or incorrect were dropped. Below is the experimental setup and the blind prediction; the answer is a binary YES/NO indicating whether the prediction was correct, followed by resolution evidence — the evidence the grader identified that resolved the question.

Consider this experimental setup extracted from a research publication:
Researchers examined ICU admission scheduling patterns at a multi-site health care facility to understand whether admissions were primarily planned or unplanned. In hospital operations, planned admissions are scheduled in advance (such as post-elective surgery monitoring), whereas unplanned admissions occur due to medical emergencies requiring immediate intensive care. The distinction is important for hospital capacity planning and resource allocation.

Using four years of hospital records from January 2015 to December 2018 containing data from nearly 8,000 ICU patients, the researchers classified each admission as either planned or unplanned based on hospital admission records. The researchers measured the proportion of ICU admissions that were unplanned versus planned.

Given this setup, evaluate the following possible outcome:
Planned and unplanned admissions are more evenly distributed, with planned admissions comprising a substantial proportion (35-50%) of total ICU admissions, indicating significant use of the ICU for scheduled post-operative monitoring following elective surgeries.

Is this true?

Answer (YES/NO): NO